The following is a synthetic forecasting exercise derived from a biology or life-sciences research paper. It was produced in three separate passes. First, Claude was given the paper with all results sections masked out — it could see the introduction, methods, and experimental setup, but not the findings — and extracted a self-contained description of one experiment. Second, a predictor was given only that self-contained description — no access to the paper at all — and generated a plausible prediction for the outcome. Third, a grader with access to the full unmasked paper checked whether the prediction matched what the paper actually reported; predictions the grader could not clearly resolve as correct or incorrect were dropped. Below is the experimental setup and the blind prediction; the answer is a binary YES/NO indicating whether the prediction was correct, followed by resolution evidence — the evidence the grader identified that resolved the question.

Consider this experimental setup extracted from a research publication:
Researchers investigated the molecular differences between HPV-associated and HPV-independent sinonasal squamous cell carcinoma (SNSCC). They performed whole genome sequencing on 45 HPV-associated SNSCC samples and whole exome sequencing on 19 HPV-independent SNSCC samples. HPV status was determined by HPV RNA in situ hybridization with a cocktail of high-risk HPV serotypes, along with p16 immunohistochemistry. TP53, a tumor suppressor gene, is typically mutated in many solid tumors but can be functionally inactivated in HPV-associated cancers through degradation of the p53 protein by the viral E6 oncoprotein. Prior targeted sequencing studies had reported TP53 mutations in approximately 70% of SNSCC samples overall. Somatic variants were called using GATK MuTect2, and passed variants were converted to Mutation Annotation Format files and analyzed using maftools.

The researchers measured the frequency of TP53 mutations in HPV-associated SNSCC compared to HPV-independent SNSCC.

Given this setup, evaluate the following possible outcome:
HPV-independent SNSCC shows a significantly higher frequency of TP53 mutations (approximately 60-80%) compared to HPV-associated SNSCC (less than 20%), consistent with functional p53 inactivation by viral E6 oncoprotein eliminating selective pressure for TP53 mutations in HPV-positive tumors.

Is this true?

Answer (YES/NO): NO